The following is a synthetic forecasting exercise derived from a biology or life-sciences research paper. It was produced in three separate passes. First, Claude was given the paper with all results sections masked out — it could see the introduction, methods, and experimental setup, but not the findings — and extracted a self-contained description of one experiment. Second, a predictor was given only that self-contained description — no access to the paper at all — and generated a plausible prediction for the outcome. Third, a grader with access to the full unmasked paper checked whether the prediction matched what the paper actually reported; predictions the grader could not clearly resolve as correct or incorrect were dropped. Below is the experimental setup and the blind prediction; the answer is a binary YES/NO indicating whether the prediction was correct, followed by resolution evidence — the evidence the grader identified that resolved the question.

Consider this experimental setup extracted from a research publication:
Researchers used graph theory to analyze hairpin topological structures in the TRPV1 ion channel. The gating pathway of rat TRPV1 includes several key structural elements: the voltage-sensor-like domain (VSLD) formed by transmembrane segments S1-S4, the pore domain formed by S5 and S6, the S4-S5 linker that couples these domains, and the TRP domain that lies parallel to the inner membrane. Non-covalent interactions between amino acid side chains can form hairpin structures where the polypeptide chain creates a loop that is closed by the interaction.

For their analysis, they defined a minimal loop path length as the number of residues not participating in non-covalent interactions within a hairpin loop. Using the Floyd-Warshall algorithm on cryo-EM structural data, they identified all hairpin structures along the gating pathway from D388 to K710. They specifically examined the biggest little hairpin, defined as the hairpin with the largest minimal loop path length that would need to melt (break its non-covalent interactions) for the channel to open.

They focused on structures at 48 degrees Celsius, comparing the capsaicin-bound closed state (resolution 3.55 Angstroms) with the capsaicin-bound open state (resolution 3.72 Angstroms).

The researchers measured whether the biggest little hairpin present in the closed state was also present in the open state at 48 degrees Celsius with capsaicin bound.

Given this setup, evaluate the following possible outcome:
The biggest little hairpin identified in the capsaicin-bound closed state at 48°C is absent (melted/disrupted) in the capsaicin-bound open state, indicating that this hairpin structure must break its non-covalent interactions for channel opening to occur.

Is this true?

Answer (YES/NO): YES